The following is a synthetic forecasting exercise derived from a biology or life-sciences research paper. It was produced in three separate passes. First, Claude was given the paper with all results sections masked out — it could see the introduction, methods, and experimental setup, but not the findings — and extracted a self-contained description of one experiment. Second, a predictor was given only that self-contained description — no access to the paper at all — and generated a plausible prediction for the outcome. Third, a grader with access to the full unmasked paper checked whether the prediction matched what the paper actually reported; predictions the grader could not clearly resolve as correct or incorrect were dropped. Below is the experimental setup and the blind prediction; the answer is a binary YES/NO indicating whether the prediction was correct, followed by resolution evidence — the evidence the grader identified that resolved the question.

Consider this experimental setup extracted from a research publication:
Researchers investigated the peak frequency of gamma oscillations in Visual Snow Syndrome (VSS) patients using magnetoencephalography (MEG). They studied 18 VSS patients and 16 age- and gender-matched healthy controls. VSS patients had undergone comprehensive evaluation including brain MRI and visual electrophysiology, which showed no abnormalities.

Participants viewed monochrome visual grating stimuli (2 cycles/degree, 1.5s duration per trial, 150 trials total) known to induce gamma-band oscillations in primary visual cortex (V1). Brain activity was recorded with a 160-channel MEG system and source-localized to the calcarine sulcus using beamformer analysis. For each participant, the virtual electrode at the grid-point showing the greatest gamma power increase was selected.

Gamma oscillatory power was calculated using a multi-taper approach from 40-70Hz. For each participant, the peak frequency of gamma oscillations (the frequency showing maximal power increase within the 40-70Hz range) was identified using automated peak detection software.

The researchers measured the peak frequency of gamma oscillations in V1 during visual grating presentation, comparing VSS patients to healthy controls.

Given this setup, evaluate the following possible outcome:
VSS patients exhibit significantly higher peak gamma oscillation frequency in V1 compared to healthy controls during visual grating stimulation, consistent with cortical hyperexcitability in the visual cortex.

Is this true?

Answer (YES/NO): NO